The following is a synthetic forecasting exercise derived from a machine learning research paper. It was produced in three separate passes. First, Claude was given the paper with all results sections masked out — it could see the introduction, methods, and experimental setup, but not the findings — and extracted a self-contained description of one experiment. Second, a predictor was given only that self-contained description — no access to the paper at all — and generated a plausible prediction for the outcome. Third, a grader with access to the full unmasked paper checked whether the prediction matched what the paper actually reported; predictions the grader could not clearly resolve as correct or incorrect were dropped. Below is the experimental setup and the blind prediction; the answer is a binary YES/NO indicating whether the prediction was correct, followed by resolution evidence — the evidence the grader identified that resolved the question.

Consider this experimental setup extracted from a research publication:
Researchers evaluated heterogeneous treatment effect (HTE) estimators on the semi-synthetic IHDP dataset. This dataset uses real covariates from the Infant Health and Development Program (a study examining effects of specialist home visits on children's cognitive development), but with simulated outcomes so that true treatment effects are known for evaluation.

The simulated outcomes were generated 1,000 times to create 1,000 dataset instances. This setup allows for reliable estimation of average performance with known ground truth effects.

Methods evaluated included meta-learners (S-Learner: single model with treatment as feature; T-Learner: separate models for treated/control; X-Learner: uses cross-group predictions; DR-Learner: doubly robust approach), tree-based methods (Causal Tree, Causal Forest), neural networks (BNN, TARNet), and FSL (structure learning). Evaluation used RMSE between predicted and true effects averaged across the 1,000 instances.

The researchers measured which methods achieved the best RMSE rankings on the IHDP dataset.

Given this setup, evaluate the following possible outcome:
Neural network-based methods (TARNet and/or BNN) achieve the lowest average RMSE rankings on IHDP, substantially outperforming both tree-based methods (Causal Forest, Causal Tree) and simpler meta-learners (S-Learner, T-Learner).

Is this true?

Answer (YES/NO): NO